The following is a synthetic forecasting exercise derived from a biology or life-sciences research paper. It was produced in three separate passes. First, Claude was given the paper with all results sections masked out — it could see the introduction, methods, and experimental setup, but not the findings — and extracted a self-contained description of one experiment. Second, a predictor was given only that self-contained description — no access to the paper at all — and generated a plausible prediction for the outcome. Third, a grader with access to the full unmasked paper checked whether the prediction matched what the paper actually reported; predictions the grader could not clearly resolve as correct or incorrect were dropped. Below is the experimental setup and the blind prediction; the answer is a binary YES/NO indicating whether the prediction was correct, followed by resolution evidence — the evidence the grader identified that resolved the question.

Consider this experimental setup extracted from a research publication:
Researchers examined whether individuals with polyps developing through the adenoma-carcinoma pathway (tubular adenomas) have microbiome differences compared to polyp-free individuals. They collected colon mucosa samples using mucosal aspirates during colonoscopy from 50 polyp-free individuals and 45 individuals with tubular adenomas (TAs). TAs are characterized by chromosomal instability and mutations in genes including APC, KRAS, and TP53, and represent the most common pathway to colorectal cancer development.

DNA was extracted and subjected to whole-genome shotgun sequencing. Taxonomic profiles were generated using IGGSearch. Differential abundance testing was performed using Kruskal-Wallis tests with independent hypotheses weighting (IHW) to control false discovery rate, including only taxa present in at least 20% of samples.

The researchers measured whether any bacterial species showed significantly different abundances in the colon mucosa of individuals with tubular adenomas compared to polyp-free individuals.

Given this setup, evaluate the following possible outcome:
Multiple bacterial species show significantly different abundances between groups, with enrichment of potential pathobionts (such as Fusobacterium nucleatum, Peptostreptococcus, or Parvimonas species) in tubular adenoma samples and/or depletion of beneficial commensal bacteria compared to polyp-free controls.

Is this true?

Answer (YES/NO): NO